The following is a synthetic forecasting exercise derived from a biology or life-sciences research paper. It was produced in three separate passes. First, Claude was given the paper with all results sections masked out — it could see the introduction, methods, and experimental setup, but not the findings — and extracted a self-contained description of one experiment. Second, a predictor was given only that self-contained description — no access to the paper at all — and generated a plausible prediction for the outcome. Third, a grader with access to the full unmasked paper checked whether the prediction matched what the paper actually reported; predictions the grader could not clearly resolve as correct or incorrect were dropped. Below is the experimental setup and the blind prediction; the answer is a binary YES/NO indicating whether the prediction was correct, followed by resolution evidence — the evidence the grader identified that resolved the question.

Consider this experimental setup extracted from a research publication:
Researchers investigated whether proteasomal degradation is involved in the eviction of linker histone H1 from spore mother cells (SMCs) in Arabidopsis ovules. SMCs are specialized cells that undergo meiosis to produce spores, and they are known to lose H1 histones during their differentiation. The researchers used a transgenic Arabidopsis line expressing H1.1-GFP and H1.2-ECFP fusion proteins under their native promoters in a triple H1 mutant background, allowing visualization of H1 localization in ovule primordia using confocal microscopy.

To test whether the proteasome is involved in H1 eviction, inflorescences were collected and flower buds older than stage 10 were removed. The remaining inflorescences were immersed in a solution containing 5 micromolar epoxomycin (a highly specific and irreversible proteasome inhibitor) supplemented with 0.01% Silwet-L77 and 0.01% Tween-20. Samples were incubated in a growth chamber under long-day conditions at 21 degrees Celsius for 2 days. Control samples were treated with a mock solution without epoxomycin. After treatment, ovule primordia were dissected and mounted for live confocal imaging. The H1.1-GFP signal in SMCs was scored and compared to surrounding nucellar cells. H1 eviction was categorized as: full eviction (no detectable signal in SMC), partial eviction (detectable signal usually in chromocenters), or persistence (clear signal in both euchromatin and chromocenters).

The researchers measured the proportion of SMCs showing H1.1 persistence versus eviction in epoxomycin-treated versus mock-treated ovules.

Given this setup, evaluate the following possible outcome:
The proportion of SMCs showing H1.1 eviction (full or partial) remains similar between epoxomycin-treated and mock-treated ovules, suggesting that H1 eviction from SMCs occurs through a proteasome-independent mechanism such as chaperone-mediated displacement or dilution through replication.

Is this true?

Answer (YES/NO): NO